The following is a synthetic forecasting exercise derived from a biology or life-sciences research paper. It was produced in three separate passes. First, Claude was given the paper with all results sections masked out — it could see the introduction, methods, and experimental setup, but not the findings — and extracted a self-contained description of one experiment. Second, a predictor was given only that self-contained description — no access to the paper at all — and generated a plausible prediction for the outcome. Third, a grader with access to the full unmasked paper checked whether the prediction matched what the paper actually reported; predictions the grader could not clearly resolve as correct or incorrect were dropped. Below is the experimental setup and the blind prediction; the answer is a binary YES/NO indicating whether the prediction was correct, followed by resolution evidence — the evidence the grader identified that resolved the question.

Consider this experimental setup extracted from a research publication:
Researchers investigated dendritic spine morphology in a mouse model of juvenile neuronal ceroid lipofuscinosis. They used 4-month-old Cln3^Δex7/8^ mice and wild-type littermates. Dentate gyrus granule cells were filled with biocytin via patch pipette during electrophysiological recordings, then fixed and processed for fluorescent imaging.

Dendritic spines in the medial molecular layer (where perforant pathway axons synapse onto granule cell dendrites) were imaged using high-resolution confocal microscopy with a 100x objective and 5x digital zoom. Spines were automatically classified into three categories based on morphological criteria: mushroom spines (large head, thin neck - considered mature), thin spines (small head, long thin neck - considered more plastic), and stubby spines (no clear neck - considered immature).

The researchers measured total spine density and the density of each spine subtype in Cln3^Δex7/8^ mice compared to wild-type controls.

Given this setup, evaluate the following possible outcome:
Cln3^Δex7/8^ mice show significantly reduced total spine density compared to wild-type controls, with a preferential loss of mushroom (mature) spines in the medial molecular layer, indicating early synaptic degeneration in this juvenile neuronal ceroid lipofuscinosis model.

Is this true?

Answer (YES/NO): NO